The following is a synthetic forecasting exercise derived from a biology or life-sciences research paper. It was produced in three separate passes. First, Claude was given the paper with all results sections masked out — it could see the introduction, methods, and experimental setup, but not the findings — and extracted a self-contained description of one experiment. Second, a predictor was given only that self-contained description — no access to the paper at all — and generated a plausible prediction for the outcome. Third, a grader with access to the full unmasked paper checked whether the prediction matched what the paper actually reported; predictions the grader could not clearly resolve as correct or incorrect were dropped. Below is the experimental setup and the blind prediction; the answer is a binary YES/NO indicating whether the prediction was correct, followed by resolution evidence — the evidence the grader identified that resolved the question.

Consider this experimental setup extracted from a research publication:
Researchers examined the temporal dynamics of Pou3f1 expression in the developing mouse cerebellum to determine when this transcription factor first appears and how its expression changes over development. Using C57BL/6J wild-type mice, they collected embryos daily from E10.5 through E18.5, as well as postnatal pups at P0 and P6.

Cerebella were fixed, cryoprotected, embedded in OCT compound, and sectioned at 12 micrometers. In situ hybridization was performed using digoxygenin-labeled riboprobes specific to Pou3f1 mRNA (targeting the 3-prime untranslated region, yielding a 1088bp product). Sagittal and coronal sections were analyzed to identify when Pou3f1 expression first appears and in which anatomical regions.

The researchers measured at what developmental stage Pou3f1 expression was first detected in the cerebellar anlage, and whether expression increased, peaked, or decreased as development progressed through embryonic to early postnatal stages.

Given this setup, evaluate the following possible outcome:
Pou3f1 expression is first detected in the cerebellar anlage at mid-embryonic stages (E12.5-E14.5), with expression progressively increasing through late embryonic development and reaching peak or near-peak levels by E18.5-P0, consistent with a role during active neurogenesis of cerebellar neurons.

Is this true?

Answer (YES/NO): NO